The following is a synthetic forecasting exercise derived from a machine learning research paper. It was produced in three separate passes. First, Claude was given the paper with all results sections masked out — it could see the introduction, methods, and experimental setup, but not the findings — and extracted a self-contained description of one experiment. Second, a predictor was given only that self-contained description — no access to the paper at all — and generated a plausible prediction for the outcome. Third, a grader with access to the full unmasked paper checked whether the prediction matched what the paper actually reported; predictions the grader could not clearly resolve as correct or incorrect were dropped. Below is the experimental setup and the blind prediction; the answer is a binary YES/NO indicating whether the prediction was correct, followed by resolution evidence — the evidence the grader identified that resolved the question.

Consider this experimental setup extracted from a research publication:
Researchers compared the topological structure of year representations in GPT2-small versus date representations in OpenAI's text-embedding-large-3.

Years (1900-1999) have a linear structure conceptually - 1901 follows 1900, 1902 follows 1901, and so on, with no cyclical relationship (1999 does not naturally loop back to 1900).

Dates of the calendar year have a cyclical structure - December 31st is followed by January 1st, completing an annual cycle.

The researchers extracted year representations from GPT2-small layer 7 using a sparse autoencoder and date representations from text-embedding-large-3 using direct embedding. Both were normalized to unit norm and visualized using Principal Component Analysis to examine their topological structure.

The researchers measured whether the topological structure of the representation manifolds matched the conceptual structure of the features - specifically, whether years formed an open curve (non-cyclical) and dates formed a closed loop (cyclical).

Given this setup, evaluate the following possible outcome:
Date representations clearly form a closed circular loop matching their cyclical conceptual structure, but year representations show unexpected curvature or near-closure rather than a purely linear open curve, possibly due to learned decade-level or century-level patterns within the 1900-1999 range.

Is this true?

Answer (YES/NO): NO